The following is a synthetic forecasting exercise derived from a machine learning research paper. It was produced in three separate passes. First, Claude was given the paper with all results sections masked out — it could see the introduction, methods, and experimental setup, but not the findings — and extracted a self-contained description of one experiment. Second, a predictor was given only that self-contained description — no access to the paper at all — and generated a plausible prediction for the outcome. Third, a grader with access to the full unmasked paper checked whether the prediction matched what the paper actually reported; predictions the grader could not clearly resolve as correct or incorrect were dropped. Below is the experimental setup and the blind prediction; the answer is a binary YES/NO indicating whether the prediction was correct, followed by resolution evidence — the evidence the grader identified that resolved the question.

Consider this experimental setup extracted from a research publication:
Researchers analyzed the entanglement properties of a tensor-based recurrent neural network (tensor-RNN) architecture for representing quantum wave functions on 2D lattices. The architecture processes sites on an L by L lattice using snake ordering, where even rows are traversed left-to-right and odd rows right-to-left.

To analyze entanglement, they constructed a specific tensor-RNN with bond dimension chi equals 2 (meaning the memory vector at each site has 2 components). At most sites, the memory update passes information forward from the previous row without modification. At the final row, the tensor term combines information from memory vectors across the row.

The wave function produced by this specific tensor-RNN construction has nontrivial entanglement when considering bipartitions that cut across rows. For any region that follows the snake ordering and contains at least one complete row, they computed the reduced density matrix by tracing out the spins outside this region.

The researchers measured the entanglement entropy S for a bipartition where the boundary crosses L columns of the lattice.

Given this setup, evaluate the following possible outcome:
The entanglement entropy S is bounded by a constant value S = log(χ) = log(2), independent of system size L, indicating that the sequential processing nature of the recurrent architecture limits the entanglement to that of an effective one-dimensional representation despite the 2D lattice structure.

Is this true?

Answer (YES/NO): NO